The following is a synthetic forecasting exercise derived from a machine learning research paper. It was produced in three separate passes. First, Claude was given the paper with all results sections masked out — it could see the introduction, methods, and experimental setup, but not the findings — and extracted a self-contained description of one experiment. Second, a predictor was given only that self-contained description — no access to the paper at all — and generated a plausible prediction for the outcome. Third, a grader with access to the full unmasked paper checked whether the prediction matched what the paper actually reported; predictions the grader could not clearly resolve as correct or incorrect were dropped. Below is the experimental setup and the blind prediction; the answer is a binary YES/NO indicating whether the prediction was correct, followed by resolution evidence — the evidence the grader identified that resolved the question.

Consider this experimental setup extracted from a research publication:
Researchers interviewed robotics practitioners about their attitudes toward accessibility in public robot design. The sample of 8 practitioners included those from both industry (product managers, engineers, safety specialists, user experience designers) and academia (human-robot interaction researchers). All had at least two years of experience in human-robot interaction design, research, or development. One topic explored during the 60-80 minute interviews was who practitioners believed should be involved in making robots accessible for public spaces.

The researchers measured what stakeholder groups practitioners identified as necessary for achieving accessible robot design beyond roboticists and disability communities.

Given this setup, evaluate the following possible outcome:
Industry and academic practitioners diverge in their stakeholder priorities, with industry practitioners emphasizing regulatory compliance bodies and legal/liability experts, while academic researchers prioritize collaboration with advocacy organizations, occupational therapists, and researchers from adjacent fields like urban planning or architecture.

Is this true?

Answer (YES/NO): NO